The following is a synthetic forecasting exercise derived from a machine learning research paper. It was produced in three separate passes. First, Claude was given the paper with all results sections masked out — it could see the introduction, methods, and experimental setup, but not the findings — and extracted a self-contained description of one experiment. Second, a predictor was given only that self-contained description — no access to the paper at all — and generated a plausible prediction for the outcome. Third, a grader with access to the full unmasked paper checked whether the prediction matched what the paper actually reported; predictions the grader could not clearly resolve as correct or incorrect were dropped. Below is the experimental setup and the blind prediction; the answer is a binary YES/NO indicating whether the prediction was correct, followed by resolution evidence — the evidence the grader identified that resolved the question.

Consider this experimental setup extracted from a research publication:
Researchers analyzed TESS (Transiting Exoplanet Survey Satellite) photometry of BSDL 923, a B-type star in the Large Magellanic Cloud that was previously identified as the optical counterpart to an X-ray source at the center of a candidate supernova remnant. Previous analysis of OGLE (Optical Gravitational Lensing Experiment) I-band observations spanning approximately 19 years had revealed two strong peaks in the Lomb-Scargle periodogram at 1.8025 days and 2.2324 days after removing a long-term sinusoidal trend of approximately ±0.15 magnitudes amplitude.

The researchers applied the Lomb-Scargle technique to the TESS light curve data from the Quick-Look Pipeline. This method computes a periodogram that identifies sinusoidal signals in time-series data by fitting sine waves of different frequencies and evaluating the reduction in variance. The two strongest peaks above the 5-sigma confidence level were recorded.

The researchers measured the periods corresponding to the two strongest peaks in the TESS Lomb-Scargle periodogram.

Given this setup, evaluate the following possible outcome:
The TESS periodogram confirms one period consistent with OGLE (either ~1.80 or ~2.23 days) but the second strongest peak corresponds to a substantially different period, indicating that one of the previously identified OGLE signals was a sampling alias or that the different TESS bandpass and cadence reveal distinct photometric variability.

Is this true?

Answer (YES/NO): YES